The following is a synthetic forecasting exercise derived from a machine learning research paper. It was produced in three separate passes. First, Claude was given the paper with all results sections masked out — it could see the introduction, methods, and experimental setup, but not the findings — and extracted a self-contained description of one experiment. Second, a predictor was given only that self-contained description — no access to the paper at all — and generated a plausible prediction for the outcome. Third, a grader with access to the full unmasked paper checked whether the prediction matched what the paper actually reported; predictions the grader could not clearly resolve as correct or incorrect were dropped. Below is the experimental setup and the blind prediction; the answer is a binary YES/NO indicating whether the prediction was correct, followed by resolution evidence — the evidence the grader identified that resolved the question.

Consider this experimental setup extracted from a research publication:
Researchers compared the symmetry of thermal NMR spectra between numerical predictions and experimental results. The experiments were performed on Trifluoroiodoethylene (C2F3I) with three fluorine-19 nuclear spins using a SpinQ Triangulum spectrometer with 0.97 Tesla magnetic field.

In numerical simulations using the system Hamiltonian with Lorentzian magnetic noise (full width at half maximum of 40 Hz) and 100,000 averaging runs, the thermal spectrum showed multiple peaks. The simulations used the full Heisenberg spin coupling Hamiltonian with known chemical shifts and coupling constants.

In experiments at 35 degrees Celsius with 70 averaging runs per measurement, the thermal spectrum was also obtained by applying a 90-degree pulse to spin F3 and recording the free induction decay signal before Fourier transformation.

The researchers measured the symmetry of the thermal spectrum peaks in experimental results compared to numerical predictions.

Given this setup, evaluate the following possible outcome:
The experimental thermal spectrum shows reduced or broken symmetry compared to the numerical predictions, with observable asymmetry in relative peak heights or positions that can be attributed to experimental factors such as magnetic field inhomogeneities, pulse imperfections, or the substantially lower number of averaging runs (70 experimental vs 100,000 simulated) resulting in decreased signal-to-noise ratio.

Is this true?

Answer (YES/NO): NO